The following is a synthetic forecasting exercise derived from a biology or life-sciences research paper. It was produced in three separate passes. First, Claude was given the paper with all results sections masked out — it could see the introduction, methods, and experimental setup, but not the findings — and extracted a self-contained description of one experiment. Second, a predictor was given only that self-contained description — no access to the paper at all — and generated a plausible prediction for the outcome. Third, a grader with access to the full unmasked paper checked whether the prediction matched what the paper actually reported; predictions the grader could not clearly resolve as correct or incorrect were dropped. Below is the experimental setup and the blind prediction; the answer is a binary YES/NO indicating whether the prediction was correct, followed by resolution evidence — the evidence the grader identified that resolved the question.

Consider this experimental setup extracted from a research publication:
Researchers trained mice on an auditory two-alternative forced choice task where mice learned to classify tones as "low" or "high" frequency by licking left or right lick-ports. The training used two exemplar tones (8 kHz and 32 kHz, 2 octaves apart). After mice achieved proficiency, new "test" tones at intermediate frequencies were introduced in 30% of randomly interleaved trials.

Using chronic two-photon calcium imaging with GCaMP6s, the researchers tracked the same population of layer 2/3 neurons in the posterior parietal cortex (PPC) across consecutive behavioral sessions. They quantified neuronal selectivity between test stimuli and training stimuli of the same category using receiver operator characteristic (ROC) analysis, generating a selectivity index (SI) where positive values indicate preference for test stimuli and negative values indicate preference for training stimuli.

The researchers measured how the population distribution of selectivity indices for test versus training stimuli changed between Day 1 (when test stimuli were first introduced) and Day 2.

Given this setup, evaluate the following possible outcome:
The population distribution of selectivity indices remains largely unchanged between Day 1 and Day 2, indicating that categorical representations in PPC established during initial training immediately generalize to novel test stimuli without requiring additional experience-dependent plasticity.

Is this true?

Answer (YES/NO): NO